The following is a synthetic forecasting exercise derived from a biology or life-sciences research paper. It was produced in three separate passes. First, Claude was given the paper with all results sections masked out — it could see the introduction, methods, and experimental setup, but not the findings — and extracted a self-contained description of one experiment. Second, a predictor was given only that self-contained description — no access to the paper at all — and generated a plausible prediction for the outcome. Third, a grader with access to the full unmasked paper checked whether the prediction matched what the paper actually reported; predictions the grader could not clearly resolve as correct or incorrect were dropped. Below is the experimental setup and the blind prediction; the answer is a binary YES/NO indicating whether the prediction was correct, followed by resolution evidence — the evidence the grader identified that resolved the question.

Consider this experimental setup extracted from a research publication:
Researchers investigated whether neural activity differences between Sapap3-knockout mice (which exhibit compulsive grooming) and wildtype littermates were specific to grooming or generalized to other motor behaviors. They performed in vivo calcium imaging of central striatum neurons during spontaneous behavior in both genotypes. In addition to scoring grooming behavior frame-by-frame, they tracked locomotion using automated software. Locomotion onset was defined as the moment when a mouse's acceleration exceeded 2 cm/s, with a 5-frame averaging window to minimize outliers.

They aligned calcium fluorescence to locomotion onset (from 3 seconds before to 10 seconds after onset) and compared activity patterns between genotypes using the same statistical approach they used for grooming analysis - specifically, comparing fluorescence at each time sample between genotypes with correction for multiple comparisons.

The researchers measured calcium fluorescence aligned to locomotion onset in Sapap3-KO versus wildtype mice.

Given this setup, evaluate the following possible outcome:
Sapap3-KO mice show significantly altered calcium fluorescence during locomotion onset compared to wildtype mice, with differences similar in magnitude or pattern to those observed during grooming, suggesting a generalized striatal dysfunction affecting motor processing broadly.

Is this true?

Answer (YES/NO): NO